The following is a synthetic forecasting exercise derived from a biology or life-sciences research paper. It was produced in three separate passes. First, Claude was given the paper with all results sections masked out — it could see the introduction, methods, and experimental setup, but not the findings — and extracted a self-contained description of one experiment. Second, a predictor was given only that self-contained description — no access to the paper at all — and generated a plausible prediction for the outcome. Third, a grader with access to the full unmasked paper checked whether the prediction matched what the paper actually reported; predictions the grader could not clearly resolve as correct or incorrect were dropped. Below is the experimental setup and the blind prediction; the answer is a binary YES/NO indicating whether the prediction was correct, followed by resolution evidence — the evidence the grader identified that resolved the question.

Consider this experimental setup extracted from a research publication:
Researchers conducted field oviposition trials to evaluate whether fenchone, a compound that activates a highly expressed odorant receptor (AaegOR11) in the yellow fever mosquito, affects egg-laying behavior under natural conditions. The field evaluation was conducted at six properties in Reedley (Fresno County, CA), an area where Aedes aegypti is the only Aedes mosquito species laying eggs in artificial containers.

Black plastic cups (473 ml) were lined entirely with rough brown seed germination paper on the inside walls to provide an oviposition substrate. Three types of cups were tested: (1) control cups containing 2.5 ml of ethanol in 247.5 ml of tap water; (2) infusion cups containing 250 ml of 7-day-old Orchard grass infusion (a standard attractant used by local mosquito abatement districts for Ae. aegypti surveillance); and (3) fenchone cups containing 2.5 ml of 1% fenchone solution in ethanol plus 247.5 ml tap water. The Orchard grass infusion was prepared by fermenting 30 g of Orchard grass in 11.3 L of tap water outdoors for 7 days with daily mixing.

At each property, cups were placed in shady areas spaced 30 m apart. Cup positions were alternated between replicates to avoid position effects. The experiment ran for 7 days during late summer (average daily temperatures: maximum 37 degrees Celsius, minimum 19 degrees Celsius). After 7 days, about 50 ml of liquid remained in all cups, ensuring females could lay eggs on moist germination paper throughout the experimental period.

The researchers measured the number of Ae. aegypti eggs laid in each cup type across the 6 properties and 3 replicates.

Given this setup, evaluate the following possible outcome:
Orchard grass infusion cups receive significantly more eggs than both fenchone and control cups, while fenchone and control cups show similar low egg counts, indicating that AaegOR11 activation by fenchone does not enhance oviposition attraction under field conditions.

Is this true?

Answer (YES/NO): YES